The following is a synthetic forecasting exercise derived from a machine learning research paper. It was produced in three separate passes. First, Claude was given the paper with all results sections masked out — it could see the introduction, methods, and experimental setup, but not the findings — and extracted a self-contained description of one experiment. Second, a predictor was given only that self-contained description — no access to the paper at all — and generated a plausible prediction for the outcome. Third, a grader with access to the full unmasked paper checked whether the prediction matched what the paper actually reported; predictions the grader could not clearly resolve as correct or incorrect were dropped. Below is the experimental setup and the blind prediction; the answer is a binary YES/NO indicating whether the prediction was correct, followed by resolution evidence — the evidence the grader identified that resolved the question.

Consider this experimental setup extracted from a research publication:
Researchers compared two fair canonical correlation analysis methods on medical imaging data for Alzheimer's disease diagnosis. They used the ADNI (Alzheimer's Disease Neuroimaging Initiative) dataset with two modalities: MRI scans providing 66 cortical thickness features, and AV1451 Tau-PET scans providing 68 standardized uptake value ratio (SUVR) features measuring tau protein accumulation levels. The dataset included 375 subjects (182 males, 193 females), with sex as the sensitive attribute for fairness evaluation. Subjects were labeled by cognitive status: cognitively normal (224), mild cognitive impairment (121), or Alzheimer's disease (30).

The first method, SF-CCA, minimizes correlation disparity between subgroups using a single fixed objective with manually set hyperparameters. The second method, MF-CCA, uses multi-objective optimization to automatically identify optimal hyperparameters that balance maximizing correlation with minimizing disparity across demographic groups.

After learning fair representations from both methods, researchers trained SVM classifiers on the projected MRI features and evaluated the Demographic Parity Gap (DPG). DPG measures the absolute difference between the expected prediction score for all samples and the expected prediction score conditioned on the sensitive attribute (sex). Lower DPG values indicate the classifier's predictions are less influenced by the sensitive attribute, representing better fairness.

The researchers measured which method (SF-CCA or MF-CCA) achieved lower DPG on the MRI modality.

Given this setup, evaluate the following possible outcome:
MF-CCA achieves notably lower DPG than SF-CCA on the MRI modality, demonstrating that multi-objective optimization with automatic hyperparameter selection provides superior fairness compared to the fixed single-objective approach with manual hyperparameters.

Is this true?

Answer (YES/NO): NO